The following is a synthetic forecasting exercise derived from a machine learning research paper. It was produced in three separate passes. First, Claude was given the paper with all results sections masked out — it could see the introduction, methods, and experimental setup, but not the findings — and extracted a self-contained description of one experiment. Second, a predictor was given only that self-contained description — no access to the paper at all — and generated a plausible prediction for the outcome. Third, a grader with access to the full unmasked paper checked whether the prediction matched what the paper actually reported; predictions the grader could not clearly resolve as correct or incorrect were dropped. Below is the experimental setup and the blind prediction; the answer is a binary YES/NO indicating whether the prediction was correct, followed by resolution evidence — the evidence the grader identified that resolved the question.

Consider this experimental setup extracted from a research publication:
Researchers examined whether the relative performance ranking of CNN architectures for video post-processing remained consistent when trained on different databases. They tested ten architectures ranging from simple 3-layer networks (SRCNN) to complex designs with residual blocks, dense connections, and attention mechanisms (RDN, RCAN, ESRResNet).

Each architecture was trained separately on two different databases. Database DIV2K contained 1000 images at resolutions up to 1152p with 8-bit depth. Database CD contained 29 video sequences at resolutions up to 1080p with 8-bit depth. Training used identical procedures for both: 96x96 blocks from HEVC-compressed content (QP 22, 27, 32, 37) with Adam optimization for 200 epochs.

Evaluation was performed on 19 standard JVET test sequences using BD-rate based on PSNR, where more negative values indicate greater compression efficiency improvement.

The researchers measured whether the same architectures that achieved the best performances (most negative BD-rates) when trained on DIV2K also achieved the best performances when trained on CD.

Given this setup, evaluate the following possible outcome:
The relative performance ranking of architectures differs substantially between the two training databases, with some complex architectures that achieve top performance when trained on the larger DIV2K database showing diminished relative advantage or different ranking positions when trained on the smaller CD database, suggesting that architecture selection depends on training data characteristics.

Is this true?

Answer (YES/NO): NO